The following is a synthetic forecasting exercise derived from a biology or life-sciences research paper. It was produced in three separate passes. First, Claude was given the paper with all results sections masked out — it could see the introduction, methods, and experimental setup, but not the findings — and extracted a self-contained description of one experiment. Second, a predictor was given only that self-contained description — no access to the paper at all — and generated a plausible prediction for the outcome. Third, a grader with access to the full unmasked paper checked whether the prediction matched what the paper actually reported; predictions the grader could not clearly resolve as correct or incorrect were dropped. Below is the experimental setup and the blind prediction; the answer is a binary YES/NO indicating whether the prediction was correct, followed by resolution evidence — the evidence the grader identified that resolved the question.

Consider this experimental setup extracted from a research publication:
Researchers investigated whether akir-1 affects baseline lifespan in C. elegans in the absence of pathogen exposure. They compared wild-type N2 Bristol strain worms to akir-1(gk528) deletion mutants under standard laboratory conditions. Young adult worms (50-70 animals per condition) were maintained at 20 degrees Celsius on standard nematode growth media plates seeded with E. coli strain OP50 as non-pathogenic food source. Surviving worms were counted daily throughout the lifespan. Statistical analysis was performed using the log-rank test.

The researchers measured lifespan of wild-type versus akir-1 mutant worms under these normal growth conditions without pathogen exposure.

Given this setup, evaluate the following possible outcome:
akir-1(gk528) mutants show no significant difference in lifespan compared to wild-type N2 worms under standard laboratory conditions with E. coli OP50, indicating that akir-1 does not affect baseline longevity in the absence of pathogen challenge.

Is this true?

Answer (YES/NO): NO